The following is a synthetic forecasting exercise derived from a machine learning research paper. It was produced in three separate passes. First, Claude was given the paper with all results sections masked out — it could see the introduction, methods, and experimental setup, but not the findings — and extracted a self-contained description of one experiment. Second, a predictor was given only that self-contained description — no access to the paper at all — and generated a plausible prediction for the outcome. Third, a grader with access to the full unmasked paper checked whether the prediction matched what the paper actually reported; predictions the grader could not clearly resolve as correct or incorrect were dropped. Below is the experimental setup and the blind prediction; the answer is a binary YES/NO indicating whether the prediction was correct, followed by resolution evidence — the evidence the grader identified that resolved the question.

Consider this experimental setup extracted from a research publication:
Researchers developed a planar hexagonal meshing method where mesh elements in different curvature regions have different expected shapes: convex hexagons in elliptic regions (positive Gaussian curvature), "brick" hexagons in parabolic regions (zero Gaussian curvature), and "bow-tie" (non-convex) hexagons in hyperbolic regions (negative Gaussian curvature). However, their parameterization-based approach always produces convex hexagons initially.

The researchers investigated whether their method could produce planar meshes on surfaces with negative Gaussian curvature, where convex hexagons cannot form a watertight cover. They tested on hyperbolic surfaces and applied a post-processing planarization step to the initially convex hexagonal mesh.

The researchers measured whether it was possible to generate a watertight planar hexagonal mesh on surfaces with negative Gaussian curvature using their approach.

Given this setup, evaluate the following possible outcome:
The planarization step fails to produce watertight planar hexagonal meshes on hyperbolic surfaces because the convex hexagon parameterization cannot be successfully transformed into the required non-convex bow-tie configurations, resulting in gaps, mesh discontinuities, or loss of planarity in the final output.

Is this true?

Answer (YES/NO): NO